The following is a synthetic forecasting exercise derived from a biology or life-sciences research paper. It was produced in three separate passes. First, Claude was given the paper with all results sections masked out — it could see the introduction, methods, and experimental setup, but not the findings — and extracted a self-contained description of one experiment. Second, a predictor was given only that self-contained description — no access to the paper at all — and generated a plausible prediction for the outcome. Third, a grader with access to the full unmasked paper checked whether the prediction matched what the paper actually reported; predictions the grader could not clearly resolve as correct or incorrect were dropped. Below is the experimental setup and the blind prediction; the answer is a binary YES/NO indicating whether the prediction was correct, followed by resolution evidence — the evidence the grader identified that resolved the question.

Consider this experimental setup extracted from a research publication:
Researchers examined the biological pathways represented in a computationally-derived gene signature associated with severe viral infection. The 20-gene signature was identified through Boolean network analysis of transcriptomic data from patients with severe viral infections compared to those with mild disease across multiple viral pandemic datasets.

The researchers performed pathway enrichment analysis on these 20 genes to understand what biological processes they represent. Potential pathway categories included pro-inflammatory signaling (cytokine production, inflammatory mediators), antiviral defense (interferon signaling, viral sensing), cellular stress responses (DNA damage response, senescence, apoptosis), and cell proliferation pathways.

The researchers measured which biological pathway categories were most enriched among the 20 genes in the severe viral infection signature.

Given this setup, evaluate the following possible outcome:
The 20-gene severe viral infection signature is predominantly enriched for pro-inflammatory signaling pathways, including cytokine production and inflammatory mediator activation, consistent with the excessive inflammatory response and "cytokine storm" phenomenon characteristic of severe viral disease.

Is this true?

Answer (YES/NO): NO